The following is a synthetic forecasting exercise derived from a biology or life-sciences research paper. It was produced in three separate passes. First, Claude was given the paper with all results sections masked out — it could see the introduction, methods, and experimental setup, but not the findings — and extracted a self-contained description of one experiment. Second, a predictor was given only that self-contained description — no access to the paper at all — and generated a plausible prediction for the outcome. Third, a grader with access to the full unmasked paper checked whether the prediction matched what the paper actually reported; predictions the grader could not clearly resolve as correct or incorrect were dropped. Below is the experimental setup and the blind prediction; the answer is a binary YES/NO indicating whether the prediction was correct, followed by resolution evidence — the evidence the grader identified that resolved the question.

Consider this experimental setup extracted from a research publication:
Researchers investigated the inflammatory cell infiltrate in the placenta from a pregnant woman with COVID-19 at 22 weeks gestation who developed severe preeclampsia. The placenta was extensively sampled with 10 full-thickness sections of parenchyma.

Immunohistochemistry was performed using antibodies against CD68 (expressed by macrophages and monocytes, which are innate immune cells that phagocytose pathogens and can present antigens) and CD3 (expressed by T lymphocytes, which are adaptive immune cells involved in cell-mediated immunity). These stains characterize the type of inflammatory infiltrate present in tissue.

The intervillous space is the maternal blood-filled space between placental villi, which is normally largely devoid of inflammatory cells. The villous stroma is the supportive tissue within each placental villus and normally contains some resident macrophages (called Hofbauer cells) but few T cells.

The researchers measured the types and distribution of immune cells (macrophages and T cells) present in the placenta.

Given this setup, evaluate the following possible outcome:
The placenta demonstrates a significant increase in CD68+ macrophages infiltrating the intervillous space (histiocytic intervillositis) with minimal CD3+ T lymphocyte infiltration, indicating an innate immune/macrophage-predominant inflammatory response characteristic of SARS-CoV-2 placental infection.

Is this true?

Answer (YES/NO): NO